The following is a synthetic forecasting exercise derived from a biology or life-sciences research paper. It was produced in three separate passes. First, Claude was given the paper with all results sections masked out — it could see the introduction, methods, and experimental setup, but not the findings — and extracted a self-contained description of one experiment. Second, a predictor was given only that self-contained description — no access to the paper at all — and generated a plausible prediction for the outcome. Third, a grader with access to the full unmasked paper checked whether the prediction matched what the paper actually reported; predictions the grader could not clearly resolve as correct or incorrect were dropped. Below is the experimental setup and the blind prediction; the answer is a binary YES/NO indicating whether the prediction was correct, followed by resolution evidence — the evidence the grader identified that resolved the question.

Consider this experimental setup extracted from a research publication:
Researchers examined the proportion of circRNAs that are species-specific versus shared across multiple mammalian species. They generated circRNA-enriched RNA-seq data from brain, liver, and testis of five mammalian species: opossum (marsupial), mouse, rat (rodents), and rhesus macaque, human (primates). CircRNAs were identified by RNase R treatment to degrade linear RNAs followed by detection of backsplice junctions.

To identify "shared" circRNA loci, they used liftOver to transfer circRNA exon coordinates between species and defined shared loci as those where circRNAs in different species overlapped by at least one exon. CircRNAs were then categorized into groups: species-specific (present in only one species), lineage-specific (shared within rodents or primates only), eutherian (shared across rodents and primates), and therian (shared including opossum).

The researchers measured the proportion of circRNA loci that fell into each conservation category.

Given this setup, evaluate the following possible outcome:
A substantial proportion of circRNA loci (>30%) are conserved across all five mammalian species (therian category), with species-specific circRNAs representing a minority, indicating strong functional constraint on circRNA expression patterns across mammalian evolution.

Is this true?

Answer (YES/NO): NO